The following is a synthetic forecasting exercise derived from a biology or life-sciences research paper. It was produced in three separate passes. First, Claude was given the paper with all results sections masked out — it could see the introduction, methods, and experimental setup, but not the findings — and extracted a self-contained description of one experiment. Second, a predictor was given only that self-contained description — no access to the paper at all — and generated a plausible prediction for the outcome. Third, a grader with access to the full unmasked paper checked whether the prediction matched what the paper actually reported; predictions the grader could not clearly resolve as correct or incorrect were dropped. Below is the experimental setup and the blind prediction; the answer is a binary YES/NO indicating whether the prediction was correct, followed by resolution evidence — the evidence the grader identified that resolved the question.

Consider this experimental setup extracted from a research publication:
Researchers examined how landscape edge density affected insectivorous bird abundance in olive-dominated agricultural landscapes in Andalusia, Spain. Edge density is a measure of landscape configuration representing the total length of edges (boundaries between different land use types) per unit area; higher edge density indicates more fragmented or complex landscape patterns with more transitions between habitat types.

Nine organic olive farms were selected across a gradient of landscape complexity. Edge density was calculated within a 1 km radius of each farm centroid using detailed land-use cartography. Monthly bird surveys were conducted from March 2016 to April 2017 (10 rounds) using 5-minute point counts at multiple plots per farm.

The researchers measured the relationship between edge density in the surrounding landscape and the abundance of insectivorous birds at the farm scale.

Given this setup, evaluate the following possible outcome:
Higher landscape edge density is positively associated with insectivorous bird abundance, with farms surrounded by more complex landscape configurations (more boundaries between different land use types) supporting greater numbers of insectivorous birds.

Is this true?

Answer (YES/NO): YES